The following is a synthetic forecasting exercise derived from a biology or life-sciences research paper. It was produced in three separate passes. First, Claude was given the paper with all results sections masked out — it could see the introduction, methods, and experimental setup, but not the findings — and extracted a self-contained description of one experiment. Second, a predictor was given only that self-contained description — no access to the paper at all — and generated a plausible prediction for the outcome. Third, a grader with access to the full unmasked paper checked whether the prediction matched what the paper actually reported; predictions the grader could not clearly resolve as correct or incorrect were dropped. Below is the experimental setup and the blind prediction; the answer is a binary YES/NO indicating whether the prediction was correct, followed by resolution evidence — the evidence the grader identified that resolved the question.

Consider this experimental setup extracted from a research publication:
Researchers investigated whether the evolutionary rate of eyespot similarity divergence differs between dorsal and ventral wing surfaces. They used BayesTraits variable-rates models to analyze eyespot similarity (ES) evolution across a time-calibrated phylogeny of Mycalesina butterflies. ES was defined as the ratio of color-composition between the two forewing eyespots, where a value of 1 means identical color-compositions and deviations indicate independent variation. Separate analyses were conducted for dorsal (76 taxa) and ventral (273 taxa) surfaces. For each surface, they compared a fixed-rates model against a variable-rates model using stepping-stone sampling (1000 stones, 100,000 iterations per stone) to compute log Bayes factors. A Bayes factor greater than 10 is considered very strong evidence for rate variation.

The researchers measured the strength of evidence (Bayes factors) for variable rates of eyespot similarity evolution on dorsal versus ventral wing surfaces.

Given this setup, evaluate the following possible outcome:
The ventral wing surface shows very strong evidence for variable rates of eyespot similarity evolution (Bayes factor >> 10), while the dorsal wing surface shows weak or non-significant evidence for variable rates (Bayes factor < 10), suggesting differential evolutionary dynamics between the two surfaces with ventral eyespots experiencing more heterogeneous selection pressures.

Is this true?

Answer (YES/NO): NO